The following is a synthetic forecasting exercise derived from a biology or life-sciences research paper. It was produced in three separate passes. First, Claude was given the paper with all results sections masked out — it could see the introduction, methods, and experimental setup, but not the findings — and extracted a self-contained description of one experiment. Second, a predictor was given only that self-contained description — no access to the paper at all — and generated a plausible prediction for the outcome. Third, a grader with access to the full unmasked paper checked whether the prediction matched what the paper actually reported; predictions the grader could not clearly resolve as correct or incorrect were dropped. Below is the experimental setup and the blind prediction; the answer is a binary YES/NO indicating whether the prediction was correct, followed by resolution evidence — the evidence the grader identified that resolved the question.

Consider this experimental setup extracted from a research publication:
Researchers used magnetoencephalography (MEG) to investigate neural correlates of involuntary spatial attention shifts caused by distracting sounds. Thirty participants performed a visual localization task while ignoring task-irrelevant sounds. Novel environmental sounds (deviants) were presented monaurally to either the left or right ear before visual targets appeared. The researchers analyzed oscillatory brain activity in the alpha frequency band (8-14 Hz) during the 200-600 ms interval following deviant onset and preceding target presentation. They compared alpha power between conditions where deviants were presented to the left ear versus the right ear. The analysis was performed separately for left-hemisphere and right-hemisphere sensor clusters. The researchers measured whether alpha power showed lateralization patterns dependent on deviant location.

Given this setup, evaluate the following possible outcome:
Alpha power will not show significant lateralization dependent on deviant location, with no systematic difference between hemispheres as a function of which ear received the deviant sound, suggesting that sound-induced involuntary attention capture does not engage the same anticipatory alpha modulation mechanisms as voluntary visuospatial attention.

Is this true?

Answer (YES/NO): NO